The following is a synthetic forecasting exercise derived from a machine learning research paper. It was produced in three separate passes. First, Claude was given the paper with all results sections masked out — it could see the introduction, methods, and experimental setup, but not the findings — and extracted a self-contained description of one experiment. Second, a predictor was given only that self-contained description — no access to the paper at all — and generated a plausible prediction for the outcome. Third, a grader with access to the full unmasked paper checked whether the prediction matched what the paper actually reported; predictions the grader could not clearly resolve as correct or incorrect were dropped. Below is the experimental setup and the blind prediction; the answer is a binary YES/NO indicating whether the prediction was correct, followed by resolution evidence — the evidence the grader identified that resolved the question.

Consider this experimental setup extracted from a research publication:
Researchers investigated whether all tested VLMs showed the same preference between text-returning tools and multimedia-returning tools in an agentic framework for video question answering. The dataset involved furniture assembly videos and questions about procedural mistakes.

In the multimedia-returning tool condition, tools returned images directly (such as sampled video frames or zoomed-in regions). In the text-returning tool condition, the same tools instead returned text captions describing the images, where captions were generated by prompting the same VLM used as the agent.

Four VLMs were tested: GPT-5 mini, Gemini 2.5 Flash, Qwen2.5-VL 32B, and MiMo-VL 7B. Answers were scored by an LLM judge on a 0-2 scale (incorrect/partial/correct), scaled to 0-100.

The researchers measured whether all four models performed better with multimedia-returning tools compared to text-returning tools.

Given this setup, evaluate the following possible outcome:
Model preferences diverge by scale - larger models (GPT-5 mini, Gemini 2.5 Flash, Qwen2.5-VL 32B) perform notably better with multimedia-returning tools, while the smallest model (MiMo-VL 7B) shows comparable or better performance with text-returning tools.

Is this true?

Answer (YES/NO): YES